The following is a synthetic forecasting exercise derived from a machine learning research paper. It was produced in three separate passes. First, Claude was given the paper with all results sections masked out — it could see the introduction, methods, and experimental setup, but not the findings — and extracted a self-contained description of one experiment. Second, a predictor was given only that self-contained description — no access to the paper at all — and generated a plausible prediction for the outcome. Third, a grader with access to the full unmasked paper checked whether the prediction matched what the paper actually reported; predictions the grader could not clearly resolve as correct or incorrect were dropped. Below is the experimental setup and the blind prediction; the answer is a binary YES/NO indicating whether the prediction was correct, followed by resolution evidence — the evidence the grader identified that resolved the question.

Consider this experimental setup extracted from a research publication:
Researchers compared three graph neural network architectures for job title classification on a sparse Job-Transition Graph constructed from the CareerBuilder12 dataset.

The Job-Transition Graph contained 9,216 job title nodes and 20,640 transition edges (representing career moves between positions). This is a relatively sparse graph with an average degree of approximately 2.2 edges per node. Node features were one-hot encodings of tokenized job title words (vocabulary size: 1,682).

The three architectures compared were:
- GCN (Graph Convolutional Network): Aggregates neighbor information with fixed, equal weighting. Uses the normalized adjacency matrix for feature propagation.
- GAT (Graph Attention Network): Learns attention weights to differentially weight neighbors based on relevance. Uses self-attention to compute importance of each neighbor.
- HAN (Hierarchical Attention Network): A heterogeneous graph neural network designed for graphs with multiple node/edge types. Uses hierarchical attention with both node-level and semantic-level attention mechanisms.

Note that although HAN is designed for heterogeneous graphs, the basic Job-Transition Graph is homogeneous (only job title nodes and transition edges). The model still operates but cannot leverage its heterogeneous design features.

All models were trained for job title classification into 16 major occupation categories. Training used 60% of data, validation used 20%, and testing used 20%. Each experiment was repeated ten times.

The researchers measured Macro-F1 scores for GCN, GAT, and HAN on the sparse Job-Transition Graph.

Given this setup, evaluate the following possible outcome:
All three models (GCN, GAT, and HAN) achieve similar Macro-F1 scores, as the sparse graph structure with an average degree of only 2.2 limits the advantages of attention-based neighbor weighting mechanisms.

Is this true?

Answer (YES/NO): NO